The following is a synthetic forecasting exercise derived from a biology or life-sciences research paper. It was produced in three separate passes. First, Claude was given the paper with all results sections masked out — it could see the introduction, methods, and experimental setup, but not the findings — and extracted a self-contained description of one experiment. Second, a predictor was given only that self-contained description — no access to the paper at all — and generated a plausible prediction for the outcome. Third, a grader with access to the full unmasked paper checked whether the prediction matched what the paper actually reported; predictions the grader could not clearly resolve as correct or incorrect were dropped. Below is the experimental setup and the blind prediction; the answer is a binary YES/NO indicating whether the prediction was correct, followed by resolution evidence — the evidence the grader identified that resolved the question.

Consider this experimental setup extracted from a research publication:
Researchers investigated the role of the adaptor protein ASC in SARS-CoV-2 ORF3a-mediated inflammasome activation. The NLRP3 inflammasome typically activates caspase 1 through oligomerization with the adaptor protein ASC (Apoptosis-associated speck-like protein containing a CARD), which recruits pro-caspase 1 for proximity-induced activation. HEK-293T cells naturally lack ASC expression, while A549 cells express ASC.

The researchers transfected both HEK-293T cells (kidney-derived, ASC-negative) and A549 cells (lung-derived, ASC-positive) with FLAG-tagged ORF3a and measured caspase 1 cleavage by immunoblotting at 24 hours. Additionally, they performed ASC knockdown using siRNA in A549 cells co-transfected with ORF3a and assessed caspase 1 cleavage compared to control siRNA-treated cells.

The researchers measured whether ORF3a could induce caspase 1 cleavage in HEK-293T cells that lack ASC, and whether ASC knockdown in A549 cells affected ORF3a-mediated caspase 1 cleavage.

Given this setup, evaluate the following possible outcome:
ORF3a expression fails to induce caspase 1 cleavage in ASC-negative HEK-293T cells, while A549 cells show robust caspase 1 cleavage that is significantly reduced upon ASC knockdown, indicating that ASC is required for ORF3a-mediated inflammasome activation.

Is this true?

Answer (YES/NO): NO